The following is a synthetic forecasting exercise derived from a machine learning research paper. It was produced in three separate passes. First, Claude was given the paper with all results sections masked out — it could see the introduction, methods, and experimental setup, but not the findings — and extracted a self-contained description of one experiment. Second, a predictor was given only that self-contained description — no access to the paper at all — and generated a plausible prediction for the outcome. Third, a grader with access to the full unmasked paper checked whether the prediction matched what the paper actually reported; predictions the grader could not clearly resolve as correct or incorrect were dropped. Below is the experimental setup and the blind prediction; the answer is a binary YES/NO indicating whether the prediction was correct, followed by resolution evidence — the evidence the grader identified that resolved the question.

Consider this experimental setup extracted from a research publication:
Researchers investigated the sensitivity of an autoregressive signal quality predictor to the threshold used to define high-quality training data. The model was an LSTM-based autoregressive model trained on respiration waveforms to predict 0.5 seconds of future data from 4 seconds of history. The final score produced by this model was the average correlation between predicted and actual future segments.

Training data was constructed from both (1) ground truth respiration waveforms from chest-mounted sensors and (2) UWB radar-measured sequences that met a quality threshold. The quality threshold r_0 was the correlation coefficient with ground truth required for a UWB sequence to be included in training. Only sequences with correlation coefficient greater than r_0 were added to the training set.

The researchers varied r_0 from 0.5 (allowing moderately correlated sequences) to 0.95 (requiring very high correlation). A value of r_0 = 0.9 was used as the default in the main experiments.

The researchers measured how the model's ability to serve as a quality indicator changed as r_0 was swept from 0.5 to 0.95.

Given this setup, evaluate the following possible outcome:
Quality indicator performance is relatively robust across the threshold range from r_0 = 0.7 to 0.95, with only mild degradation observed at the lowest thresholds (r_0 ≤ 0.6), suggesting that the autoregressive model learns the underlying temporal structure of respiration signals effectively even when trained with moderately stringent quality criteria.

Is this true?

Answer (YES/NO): NO